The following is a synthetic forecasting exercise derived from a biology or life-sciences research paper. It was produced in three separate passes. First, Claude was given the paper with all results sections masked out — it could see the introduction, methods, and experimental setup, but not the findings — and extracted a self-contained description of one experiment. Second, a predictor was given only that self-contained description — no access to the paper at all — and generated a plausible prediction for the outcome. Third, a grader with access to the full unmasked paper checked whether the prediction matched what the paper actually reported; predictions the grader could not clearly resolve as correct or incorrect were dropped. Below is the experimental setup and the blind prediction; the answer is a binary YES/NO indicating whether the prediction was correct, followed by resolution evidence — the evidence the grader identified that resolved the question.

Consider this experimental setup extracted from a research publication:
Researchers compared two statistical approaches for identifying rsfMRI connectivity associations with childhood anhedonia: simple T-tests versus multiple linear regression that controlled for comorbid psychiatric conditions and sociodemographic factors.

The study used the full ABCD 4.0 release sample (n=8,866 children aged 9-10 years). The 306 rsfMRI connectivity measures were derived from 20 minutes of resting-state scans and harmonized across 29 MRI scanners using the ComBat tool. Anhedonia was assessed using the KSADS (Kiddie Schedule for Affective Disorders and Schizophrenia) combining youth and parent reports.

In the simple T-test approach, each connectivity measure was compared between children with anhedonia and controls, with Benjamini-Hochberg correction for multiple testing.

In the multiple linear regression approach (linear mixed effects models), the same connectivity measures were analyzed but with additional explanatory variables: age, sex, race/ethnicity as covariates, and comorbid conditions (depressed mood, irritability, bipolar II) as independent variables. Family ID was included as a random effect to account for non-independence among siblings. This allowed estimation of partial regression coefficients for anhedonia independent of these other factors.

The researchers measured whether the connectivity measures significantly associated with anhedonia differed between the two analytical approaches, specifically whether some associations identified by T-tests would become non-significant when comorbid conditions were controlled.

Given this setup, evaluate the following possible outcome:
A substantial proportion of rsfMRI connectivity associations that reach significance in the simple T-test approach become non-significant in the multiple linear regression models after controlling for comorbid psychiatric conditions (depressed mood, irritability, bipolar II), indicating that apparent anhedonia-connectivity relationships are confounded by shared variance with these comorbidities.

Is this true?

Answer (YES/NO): NO